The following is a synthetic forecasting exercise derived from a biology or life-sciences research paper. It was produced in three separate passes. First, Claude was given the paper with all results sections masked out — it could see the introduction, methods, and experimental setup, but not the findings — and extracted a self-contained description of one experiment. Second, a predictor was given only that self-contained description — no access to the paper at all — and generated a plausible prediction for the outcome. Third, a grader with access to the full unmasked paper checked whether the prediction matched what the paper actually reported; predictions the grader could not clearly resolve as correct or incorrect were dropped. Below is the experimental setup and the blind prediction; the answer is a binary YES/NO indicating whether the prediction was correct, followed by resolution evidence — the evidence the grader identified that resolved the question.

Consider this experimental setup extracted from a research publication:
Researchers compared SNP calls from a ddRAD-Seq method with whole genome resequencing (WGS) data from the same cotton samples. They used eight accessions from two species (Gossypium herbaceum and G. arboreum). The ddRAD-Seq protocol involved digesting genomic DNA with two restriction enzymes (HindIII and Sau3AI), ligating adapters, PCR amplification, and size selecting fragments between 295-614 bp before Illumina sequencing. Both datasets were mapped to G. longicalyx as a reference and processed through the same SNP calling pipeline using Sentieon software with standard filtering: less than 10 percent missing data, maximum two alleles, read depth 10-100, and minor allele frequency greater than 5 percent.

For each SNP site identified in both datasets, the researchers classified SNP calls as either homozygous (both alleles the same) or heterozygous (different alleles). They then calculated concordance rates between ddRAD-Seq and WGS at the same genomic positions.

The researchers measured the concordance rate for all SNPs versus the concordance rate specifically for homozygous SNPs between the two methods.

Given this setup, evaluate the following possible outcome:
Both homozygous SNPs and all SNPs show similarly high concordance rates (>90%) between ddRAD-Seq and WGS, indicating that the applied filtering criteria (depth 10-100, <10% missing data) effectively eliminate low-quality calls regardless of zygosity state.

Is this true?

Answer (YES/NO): NO